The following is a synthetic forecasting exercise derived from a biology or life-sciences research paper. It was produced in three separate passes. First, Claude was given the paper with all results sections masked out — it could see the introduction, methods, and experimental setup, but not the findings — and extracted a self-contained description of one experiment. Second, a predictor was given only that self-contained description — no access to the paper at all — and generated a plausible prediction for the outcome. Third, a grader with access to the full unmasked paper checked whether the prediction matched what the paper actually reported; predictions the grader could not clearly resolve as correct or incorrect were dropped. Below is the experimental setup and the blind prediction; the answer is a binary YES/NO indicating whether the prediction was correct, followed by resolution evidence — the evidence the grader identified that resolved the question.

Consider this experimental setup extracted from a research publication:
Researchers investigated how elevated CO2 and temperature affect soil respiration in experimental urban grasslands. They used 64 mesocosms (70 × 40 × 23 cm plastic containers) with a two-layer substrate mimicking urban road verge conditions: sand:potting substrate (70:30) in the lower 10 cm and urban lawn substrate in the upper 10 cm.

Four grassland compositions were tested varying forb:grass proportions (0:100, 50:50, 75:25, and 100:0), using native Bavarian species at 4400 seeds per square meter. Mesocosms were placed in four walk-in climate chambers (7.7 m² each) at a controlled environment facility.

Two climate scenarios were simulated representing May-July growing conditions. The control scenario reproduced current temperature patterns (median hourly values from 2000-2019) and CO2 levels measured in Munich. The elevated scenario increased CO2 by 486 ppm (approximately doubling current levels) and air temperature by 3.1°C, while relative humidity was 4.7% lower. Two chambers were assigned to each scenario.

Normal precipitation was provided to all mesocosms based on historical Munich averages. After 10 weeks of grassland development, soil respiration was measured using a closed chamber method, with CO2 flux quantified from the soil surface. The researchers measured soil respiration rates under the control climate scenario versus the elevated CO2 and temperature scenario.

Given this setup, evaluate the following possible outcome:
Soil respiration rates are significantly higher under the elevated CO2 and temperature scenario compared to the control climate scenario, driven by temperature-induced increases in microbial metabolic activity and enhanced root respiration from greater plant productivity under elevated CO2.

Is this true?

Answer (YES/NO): YES